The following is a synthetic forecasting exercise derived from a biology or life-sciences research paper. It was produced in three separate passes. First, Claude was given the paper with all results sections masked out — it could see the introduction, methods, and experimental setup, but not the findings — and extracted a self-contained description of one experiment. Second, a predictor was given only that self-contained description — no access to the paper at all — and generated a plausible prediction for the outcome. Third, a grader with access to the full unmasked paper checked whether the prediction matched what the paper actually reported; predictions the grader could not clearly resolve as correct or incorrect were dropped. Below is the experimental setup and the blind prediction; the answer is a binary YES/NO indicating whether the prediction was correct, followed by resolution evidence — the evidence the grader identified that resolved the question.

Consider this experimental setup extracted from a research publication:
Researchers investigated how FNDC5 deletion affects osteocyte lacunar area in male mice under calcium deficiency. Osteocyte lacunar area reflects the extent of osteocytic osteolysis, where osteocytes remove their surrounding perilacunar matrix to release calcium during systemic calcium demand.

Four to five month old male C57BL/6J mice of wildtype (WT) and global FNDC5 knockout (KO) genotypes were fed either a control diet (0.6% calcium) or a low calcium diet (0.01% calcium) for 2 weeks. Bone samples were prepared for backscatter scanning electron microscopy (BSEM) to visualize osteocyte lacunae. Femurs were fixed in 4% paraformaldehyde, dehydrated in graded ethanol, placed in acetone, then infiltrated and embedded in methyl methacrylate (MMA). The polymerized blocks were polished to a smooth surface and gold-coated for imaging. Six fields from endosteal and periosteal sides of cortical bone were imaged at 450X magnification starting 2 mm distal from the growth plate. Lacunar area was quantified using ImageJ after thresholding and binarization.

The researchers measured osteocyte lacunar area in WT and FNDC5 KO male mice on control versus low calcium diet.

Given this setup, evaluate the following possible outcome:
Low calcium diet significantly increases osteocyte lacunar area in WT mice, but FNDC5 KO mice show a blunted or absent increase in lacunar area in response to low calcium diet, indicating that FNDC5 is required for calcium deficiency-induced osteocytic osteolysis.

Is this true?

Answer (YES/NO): NO